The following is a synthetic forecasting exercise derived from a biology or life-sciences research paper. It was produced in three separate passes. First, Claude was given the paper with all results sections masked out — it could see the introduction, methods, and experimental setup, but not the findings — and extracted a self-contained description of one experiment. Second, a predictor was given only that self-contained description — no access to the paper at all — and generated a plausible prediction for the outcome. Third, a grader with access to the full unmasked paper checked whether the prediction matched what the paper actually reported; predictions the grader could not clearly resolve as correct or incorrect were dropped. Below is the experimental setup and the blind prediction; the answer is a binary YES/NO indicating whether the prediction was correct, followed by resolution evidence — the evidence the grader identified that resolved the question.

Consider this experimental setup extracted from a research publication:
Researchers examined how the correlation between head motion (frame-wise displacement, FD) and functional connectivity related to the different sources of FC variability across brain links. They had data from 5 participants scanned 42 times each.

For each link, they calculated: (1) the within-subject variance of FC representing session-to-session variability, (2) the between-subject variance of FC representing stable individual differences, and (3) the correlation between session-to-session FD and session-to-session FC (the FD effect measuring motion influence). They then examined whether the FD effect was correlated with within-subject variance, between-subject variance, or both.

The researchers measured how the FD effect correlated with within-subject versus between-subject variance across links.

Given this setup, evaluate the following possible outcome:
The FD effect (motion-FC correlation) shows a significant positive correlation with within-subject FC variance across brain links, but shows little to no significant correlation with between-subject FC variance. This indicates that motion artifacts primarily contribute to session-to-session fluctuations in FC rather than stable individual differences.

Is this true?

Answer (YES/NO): YES